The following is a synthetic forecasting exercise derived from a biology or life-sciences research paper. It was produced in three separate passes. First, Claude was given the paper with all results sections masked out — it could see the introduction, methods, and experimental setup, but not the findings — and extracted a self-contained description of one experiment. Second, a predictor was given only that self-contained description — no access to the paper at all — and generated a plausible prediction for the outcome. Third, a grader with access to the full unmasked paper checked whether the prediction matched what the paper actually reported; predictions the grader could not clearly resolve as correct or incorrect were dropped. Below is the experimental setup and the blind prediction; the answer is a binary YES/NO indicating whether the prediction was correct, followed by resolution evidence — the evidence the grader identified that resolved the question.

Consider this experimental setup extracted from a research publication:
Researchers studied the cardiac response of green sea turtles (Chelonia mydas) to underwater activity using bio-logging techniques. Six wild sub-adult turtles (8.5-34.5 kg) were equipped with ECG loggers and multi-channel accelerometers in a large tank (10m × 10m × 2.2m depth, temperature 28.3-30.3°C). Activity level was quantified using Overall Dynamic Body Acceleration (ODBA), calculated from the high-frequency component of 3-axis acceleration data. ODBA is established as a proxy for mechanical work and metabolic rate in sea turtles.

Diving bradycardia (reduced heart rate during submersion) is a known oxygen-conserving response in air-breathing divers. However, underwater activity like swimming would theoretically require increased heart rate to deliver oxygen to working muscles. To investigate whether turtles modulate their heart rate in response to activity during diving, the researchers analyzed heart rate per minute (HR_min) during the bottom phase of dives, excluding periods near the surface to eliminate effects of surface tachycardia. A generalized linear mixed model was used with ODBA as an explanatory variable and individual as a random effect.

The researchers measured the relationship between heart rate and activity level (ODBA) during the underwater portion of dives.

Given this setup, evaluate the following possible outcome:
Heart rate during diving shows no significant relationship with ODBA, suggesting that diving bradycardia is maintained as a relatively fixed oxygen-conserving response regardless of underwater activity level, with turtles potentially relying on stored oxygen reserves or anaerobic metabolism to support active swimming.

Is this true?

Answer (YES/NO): NO